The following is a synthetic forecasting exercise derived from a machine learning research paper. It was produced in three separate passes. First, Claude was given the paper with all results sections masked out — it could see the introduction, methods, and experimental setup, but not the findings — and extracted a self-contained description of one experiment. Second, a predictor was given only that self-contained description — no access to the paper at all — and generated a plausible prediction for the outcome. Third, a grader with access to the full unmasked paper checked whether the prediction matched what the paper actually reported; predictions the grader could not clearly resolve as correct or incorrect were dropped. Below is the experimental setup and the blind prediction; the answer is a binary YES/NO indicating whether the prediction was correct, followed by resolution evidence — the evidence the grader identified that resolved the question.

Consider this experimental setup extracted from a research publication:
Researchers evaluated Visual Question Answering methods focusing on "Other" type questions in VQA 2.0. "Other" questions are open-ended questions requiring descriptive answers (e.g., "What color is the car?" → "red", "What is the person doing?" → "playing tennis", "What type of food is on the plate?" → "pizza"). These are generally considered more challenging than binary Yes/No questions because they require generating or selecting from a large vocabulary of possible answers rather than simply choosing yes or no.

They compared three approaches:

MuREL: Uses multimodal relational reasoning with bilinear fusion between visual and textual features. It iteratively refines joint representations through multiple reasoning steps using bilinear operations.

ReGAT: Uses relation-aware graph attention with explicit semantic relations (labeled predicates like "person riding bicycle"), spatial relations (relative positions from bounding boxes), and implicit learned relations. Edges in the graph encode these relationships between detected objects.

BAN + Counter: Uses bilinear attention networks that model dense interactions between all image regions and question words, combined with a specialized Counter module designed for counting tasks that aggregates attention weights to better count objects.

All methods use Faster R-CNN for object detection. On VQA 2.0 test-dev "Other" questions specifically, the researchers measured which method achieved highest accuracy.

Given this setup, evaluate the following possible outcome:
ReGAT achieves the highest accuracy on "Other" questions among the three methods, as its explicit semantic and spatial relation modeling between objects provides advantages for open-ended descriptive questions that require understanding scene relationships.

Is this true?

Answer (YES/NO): NO